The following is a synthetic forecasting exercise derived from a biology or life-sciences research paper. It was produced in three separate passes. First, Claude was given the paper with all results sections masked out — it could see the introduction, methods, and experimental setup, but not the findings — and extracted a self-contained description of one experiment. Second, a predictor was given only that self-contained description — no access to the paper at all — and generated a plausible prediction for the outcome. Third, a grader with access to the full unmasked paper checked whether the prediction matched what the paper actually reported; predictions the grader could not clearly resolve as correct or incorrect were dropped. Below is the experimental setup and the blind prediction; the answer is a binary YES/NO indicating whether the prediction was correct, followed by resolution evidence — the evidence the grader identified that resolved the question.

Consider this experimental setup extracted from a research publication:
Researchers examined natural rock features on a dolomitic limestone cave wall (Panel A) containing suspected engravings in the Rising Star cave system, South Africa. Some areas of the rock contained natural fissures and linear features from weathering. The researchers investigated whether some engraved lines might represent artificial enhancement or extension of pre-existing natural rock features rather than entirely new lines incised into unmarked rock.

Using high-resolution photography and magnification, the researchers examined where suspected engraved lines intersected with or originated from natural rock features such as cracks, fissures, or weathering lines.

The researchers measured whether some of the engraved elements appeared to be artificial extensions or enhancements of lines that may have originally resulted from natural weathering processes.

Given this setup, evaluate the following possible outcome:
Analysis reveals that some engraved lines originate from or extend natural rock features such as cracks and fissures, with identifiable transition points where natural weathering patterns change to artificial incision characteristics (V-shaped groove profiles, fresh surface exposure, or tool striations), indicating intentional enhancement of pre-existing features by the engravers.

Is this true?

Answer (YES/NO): YES